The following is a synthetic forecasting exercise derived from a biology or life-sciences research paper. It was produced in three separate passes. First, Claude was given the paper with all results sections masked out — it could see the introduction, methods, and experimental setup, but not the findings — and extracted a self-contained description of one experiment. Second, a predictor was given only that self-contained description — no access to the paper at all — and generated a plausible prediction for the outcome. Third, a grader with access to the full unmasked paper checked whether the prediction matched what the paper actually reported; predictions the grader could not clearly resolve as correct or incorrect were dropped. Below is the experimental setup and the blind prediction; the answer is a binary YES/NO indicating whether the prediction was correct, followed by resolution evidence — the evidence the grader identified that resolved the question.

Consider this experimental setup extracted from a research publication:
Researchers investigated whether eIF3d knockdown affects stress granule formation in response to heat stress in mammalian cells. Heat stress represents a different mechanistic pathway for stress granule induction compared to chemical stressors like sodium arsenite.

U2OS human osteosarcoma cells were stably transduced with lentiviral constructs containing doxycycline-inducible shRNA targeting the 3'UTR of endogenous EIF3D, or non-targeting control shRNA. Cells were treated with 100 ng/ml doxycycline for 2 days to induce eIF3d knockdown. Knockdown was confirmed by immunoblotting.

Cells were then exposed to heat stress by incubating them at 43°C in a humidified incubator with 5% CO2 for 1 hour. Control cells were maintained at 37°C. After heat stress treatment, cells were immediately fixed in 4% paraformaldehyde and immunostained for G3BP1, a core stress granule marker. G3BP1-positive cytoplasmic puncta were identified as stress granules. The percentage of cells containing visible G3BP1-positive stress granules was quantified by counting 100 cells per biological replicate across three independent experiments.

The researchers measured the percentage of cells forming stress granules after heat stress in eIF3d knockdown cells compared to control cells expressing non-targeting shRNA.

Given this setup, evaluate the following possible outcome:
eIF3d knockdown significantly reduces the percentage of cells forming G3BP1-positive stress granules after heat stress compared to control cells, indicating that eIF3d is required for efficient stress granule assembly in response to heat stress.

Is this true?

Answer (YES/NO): YES